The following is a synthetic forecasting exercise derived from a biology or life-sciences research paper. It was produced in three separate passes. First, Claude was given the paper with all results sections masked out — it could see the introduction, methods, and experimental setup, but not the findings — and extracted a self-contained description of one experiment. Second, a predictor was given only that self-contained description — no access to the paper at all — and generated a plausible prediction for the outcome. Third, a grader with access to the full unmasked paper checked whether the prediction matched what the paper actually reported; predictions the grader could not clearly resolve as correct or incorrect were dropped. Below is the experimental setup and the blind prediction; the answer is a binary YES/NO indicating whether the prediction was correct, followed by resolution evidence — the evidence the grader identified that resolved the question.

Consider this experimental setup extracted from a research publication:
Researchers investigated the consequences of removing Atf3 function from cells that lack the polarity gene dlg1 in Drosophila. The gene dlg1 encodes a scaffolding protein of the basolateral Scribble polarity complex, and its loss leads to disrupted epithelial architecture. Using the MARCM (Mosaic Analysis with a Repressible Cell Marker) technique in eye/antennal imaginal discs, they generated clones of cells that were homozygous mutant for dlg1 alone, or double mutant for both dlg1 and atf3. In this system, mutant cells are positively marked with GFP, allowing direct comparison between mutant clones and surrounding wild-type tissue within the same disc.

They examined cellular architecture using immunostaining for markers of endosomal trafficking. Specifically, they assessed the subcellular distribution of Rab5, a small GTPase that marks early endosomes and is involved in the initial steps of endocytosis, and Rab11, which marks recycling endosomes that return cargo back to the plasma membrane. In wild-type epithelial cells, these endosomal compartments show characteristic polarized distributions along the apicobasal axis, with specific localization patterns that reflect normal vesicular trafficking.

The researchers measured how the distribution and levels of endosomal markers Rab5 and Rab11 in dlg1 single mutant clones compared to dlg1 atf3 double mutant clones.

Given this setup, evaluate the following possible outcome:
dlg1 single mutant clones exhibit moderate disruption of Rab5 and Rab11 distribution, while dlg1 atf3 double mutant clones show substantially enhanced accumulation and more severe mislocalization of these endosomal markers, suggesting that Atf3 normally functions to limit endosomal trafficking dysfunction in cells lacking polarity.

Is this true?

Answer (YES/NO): NO